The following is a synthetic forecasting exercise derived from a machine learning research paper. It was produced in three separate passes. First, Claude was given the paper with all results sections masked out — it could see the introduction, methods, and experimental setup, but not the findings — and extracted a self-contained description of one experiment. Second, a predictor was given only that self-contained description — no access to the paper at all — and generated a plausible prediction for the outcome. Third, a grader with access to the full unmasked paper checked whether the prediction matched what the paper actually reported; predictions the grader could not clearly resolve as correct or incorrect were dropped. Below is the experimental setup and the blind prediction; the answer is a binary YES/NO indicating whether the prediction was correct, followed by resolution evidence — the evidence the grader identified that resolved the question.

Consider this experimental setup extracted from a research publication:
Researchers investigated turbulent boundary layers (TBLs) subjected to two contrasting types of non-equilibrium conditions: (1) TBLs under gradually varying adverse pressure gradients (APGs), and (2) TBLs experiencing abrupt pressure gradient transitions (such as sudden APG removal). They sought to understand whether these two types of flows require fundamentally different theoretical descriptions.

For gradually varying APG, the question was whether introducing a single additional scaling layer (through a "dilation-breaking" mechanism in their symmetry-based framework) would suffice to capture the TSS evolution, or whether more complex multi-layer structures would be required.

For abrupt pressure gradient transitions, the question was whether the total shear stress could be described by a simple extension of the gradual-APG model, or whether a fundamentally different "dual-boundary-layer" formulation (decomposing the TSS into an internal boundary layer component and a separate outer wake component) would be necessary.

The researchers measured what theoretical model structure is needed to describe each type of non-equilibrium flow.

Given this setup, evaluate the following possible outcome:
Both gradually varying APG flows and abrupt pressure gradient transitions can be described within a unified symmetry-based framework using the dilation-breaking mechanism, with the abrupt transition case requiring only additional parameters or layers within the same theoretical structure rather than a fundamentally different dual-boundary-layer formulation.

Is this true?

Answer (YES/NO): NO